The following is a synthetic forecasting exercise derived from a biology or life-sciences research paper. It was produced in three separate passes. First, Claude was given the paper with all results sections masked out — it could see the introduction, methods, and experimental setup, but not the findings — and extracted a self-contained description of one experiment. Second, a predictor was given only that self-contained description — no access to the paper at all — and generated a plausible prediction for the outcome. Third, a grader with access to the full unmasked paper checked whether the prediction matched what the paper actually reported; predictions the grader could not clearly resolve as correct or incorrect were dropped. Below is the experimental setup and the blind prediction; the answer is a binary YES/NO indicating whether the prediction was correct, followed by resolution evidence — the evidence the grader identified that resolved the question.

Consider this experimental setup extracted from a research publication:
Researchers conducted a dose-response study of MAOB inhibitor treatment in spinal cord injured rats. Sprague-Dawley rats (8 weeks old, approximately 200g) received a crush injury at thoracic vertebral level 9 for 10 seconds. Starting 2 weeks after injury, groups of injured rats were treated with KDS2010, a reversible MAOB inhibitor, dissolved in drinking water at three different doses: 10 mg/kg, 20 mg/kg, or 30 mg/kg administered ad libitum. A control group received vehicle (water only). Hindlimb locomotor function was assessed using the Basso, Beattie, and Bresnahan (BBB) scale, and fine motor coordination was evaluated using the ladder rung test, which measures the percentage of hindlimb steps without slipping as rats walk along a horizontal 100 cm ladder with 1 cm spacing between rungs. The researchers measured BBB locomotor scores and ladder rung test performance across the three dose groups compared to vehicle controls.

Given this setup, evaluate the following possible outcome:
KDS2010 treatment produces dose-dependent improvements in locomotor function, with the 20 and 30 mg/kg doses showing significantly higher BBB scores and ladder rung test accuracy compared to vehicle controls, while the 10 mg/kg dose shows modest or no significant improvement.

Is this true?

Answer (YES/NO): NO